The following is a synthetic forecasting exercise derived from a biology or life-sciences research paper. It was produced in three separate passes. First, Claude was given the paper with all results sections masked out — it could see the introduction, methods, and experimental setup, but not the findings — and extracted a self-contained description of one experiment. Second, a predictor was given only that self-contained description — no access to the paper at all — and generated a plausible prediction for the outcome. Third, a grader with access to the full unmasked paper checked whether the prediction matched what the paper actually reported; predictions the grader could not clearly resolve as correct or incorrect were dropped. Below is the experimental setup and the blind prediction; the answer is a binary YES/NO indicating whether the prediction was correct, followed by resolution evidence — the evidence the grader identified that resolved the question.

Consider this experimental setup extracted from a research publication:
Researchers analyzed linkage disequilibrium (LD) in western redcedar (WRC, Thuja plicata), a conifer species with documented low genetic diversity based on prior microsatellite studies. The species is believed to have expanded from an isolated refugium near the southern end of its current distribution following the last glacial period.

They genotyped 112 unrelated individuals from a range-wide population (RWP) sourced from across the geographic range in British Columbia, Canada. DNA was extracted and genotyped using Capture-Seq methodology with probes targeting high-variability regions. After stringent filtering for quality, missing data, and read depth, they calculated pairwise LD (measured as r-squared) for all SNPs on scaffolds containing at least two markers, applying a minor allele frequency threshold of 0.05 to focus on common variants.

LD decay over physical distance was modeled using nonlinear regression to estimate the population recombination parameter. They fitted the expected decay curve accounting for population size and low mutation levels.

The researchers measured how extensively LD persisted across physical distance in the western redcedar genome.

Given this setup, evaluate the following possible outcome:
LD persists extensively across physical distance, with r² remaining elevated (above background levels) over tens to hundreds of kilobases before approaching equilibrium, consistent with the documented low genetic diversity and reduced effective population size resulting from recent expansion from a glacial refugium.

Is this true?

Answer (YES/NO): YES